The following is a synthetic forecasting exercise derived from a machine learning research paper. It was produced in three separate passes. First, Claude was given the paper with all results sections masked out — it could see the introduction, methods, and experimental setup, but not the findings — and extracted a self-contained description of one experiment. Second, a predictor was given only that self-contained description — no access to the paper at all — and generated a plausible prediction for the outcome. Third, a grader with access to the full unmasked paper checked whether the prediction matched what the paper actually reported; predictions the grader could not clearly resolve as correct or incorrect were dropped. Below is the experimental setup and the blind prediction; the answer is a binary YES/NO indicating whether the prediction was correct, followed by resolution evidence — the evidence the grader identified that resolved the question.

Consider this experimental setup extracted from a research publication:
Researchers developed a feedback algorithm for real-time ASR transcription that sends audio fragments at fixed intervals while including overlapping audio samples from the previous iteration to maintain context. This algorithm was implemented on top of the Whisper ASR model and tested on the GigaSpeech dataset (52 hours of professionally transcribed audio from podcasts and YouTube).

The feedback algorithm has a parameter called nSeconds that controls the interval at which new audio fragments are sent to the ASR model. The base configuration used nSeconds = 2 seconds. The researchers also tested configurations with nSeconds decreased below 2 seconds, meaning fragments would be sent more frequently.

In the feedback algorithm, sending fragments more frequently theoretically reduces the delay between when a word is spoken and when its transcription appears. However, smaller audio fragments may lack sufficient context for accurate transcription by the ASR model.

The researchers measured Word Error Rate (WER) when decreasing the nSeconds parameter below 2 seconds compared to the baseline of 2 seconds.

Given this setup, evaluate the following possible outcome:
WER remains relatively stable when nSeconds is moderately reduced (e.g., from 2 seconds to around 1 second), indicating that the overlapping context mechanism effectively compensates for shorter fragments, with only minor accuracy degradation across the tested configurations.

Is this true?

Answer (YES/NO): NO